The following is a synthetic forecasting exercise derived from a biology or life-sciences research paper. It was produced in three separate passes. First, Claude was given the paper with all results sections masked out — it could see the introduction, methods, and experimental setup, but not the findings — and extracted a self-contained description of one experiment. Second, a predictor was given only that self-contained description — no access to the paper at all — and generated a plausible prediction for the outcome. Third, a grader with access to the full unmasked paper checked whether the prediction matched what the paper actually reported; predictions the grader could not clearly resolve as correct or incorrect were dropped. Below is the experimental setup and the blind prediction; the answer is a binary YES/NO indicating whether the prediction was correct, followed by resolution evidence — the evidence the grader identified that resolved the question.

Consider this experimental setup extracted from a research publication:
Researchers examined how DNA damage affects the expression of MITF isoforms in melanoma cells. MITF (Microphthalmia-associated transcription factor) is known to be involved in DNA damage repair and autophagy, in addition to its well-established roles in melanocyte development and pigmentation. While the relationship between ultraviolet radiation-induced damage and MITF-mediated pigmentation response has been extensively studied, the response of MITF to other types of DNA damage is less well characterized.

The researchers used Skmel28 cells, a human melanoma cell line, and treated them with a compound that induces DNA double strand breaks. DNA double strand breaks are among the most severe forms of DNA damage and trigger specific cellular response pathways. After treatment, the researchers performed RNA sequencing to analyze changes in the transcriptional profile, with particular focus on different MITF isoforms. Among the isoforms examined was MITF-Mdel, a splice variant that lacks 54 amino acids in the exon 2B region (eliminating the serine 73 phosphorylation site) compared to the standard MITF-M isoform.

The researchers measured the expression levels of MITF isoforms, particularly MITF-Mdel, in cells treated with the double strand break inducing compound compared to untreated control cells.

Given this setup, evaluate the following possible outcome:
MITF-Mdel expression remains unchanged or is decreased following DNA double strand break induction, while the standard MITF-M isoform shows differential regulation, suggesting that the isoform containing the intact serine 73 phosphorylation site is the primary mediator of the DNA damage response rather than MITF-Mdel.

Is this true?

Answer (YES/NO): NO